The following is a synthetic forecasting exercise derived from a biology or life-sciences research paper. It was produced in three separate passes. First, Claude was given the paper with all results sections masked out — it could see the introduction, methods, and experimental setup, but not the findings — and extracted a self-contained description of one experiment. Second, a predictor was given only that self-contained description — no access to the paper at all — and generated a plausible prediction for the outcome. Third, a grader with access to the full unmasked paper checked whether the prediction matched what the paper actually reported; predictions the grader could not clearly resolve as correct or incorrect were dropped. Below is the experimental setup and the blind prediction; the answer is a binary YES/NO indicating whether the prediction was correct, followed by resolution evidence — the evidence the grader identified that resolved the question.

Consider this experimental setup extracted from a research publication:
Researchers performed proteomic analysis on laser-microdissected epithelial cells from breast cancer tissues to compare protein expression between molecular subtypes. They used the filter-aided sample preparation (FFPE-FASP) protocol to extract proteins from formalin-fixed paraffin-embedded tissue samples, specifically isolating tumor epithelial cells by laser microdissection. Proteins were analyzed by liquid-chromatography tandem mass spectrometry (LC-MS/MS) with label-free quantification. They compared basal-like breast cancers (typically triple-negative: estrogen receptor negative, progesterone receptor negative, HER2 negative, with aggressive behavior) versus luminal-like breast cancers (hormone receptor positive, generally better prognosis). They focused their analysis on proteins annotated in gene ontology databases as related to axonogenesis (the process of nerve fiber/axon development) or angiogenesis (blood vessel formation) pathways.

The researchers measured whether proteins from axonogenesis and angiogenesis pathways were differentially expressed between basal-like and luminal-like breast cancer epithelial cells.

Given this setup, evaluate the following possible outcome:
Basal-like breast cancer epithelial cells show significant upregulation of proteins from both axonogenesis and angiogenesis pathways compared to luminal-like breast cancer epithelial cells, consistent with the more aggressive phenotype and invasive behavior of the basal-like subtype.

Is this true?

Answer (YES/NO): NO